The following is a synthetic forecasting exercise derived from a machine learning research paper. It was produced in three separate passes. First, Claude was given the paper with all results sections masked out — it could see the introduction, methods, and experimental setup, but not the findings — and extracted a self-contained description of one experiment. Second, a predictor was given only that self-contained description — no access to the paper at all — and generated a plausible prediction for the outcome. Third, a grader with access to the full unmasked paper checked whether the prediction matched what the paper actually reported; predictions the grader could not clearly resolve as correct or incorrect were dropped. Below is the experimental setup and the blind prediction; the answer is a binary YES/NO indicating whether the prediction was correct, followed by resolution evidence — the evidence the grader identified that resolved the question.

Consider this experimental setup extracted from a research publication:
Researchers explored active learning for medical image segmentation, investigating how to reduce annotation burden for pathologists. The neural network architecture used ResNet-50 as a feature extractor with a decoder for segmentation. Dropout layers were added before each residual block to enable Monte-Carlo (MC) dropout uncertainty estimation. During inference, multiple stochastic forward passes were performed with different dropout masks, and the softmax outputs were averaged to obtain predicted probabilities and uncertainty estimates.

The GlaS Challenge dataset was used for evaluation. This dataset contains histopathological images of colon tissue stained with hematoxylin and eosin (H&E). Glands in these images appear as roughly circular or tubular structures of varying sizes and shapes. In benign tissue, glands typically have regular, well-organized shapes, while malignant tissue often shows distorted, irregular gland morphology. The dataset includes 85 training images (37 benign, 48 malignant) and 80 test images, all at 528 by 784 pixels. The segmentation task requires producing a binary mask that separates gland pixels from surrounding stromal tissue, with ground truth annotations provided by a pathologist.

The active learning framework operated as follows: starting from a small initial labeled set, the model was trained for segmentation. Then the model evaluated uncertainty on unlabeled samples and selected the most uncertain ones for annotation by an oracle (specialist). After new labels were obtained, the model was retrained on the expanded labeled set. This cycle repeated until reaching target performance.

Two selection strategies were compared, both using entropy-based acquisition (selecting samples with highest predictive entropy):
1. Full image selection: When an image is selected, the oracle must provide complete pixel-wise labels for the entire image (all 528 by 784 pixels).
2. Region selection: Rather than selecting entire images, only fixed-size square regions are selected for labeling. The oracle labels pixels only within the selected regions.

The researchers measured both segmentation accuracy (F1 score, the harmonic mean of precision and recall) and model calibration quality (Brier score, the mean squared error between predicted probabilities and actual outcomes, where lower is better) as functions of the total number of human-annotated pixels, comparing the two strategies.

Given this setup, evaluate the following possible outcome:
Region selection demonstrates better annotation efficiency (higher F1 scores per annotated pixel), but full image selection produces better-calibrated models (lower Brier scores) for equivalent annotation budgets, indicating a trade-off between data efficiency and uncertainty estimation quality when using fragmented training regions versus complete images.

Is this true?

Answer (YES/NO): NO